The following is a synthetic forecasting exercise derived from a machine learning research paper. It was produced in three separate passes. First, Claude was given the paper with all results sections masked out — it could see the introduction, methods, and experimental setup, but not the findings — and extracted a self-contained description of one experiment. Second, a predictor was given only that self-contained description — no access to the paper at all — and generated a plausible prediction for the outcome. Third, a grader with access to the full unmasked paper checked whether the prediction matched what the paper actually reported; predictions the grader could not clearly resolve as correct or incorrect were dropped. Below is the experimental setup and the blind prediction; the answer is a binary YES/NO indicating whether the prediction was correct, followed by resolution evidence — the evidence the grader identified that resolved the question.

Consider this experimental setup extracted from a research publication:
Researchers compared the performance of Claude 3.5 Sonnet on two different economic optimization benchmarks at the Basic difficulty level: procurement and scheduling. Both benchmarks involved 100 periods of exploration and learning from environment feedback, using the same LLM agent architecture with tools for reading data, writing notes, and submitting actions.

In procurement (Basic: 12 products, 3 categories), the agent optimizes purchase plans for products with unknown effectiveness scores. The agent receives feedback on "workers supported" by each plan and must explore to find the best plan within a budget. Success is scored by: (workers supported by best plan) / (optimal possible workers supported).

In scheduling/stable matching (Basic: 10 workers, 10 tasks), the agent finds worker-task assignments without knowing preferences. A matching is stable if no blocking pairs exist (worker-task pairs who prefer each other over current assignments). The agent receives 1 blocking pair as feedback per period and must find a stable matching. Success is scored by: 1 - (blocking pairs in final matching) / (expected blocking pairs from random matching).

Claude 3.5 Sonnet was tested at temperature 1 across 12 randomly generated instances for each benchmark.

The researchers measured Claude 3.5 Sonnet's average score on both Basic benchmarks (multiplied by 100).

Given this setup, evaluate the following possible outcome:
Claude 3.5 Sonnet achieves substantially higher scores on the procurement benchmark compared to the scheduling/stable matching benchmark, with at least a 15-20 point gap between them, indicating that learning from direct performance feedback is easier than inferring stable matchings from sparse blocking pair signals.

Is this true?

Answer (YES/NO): NO